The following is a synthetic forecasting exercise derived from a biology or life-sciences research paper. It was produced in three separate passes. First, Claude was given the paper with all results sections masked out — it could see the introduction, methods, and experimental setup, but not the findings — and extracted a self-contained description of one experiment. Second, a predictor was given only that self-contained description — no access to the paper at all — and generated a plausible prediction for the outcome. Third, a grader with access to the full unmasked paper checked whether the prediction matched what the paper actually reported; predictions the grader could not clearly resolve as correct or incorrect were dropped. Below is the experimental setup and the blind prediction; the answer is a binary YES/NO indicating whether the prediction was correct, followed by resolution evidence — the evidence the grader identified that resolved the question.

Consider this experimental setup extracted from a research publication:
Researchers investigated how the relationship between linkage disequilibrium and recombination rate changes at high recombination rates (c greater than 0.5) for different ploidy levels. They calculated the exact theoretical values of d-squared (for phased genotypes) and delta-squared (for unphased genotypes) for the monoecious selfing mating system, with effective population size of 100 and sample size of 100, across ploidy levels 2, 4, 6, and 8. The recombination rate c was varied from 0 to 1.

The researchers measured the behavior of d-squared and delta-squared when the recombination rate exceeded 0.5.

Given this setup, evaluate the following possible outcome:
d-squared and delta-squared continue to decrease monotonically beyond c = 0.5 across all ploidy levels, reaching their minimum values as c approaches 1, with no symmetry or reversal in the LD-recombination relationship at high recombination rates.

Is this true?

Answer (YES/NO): NO